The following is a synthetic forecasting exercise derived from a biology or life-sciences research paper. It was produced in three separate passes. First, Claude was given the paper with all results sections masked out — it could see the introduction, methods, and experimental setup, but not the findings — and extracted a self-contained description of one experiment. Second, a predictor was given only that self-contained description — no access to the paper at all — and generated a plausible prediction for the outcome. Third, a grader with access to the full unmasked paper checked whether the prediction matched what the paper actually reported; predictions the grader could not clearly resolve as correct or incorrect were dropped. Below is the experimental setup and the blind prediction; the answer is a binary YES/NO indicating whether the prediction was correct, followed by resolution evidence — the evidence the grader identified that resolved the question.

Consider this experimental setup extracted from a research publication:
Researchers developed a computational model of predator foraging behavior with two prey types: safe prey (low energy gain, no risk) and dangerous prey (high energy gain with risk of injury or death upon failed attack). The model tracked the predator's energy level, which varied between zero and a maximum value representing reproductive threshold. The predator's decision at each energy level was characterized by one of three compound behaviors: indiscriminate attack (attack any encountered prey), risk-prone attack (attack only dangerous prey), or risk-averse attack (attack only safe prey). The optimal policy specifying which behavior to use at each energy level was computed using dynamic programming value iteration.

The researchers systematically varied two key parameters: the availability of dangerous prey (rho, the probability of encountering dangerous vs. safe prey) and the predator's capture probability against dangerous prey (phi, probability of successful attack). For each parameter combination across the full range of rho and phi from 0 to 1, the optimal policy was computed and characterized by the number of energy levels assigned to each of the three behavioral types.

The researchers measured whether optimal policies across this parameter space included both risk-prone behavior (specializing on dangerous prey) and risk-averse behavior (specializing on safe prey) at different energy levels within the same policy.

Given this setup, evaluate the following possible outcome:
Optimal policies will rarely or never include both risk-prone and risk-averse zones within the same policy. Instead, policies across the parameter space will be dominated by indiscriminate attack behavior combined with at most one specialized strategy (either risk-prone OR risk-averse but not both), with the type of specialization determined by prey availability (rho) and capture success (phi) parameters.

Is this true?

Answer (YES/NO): YES